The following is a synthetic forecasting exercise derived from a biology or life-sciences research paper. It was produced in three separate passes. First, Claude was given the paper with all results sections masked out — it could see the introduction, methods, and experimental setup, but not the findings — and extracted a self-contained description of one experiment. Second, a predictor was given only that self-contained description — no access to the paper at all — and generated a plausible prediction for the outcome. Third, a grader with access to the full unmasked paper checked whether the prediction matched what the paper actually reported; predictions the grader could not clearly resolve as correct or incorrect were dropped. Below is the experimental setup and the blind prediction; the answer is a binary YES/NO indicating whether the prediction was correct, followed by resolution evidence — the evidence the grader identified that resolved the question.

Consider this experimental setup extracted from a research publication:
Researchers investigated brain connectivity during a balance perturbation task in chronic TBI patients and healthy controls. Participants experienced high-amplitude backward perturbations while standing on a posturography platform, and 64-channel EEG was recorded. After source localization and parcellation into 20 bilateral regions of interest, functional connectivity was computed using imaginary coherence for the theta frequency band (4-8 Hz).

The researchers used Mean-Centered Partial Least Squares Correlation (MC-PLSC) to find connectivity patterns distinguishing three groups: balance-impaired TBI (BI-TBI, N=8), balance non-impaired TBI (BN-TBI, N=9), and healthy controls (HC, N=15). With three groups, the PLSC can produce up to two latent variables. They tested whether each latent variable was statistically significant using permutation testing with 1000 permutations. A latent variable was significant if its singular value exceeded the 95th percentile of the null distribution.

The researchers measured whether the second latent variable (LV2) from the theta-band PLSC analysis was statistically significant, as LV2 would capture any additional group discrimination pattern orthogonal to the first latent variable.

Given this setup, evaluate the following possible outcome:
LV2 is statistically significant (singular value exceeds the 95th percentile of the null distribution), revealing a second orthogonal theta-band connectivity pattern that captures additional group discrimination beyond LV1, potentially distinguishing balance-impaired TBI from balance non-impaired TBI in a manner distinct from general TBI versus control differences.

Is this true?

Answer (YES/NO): NO